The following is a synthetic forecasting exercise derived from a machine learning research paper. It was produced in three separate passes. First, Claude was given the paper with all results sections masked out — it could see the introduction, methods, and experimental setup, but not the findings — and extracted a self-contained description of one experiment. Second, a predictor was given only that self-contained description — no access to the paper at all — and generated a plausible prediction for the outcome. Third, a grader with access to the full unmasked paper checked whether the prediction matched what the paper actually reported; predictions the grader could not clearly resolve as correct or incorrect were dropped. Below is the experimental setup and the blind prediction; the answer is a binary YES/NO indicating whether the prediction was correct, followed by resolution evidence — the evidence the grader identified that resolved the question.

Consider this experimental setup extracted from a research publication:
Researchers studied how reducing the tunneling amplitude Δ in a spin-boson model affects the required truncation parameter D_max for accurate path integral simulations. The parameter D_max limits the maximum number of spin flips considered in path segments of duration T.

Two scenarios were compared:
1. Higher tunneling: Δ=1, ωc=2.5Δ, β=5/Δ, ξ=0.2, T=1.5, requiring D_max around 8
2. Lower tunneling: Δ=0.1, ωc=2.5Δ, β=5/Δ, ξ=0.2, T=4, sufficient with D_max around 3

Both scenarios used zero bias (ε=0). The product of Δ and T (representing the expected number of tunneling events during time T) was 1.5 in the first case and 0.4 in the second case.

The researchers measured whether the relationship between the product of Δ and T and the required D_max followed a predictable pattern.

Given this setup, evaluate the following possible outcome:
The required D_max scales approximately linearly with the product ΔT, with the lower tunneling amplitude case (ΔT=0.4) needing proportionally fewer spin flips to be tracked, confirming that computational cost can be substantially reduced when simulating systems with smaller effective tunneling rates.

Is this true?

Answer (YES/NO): YES